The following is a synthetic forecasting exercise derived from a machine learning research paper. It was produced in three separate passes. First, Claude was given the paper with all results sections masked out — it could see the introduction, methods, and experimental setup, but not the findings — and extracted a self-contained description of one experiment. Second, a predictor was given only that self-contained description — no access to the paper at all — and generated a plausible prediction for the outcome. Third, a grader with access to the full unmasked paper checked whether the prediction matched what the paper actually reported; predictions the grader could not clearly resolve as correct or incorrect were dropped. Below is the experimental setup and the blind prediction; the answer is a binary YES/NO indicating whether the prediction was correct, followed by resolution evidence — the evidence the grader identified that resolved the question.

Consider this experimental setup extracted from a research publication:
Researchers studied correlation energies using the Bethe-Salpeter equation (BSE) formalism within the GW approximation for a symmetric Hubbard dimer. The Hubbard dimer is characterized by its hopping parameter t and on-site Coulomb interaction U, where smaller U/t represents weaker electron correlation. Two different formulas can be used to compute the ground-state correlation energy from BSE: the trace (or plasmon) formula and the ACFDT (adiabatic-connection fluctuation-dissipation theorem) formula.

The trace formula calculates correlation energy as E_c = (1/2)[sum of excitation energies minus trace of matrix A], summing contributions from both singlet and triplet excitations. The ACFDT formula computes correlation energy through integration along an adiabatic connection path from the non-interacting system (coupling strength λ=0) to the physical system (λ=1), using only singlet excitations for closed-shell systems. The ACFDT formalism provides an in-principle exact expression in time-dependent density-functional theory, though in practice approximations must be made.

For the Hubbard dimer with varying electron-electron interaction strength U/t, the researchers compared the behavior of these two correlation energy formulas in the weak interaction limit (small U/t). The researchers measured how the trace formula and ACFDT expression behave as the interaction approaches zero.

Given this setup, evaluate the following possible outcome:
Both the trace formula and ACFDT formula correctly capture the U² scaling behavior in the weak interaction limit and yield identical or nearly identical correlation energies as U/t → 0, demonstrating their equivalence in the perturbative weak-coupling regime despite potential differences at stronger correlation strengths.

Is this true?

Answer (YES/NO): NO